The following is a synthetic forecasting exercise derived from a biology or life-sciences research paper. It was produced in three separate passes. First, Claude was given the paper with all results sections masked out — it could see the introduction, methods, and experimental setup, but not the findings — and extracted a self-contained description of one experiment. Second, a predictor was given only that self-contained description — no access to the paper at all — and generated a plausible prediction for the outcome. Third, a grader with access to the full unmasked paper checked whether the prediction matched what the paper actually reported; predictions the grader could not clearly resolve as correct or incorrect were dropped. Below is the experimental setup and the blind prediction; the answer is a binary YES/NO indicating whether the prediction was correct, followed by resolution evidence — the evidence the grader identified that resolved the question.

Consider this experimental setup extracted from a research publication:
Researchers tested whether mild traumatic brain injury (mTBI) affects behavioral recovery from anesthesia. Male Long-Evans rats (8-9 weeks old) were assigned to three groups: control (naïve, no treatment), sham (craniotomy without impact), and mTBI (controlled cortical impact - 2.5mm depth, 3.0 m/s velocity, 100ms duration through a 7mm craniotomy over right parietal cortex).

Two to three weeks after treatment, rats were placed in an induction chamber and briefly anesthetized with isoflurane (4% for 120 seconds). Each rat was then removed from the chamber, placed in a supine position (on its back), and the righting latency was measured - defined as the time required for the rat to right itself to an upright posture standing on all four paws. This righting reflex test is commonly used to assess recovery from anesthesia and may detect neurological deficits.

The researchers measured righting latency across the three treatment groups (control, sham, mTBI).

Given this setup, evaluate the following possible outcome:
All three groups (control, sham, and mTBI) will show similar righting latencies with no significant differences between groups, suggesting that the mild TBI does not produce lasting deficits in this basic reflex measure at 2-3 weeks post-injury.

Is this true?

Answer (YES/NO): NO